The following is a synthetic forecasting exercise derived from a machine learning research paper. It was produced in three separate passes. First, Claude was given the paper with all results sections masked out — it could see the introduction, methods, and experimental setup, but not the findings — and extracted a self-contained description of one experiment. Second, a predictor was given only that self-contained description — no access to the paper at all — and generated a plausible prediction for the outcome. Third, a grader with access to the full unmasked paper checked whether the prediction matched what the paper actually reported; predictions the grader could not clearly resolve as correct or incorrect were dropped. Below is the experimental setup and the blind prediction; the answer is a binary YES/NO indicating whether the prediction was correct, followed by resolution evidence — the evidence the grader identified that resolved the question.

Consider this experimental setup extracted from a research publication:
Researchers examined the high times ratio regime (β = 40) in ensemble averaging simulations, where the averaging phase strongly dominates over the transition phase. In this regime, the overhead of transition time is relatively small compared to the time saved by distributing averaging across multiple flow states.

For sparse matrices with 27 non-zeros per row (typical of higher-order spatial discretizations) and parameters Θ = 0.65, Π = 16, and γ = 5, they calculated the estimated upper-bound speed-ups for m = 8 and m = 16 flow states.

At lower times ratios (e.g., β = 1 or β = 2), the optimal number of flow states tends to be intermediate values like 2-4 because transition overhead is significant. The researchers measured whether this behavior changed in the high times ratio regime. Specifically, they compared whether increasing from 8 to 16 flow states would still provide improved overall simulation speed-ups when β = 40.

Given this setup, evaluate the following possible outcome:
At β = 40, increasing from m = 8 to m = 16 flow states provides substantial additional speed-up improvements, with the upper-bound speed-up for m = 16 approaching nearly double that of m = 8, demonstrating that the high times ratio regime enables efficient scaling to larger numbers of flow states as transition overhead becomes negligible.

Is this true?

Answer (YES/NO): NO